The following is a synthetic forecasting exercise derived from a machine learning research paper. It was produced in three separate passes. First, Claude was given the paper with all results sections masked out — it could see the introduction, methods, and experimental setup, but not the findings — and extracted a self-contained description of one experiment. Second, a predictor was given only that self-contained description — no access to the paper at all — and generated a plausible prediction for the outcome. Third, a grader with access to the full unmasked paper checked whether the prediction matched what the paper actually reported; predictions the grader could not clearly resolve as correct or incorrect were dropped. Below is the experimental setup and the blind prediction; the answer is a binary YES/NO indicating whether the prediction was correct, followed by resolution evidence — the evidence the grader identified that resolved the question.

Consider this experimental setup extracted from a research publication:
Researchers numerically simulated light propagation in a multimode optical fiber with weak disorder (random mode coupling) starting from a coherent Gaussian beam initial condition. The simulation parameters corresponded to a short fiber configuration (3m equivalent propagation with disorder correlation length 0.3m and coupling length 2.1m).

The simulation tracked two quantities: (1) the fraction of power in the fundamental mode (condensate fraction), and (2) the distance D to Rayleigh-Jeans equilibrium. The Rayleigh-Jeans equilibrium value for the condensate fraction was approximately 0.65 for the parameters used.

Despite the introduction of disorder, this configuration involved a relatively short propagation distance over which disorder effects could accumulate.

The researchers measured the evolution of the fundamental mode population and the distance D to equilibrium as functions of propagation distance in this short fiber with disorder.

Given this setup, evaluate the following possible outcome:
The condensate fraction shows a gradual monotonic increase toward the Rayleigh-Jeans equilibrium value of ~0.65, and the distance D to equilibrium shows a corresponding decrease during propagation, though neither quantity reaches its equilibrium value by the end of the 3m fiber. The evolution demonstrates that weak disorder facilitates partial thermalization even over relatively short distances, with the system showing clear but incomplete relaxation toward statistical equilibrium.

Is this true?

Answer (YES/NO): NO